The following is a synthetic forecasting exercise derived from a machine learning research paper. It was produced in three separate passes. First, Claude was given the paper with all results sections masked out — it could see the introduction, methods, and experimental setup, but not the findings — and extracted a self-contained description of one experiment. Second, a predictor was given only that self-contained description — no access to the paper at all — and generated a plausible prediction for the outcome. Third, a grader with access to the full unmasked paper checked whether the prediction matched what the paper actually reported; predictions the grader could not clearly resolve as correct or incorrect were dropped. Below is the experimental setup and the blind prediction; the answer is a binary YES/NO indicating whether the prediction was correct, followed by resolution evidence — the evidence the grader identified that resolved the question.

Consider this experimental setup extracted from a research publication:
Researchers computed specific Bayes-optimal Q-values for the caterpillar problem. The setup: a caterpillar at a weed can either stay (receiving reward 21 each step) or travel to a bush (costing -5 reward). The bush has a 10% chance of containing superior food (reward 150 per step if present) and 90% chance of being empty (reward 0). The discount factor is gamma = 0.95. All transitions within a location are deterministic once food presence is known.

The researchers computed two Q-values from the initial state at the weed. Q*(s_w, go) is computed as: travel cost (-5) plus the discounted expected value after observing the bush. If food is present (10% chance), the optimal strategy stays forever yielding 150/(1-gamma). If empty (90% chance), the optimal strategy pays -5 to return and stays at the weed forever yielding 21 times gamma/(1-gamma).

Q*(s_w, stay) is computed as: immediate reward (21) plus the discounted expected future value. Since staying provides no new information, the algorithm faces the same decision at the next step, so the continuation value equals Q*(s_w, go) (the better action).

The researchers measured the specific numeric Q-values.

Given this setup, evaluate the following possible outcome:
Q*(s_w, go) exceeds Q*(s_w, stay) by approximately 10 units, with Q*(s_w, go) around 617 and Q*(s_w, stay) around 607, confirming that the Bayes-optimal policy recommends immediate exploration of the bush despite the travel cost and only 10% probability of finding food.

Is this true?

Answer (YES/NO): NO